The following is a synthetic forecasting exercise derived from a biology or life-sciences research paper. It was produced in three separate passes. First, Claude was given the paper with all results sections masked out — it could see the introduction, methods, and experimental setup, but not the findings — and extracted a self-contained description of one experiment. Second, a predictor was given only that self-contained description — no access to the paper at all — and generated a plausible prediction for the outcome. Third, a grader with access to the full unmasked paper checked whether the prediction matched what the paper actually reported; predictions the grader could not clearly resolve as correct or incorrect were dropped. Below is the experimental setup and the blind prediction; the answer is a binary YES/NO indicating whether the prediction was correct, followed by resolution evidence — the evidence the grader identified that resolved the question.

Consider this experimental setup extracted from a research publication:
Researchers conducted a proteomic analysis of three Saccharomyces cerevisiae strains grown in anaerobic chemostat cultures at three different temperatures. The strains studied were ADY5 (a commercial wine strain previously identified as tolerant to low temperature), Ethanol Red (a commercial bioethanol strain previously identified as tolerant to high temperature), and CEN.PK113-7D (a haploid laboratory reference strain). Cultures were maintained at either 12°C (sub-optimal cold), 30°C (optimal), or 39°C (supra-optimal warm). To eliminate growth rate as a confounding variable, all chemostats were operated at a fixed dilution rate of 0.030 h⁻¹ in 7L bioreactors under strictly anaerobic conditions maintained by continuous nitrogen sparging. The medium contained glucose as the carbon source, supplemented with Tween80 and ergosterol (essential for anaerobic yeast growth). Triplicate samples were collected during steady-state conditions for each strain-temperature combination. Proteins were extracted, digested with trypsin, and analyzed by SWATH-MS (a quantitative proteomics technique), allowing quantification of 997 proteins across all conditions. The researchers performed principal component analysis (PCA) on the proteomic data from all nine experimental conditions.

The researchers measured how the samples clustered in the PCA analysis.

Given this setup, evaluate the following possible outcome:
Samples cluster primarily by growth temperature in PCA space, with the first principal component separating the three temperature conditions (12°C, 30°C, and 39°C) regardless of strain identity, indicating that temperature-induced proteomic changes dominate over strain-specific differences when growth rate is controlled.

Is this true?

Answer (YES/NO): NO